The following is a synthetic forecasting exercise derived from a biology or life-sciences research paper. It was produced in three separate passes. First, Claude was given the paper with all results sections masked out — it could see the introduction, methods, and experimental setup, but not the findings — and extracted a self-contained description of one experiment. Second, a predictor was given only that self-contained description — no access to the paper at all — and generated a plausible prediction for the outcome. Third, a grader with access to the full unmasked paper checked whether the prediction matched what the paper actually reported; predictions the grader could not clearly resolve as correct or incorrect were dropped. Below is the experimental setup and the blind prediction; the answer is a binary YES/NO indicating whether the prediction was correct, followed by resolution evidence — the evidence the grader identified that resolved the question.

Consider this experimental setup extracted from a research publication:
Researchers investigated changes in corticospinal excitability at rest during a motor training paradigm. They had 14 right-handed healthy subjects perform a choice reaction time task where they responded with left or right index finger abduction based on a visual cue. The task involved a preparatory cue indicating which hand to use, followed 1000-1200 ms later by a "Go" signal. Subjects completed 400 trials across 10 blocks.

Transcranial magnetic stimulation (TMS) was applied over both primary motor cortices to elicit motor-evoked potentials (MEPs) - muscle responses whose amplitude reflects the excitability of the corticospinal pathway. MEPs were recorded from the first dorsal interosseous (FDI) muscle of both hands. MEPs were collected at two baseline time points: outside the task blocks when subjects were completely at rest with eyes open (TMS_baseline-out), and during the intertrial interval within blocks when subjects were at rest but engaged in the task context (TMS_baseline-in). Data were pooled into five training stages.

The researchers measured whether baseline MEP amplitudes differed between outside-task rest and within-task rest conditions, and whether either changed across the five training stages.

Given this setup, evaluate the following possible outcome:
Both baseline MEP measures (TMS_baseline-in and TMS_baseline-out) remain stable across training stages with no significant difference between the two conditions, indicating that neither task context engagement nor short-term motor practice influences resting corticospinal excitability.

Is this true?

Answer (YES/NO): NO